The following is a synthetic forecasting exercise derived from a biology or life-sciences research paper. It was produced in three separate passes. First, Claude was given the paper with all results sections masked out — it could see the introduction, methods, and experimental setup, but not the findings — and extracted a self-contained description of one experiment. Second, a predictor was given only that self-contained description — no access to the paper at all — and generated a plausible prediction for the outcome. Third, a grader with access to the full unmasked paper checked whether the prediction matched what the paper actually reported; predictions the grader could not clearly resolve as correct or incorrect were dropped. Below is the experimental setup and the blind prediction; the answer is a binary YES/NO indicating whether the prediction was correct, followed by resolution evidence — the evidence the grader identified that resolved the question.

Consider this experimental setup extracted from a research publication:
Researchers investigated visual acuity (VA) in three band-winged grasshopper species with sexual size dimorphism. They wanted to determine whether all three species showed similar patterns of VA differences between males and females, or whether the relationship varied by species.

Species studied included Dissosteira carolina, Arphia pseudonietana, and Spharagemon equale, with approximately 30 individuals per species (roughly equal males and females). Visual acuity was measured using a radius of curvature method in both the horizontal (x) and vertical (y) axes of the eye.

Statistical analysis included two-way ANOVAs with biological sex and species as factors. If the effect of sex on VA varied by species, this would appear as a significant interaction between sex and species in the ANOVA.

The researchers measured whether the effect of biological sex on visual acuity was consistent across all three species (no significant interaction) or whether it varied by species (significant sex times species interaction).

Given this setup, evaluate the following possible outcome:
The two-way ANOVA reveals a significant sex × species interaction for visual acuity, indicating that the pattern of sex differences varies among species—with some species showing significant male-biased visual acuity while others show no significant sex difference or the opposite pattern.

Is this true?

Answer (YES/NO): NO